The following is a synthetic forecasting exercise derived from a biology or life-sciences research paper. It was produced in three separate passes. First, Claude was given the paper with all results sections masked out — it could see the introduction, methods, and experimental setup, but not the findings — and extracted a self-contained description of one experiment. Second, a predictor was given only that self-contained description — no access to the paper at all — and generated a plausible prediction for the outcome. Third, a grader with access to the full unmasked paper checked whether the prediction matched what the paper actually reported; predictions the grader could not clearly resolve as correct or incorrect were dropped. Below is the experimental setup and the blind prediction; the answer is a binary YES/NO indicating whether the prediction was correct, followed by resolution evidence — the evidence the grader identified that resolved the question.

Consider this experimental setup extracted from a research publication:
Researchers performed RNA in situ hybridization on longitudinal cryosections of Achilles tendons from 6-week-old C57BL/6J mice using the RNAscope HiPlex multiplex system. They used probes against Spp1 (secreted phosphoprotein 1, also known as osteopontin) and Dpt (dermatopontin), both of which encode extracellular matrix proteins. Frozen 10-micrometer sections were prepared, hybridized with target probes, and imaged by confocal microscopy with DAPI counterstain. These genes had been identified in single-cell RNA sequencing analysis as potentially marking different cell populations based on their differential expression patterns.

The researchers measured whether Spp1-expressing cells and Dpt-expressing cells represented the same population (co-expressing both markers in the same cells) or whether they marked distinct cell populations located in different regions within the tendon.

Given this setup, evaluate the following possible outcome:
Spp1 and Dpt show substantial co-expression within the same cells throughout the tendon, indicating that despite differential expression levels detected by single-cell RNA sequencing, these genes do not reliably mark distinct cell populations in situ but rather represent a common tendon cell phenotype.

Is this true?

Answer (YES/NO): NO